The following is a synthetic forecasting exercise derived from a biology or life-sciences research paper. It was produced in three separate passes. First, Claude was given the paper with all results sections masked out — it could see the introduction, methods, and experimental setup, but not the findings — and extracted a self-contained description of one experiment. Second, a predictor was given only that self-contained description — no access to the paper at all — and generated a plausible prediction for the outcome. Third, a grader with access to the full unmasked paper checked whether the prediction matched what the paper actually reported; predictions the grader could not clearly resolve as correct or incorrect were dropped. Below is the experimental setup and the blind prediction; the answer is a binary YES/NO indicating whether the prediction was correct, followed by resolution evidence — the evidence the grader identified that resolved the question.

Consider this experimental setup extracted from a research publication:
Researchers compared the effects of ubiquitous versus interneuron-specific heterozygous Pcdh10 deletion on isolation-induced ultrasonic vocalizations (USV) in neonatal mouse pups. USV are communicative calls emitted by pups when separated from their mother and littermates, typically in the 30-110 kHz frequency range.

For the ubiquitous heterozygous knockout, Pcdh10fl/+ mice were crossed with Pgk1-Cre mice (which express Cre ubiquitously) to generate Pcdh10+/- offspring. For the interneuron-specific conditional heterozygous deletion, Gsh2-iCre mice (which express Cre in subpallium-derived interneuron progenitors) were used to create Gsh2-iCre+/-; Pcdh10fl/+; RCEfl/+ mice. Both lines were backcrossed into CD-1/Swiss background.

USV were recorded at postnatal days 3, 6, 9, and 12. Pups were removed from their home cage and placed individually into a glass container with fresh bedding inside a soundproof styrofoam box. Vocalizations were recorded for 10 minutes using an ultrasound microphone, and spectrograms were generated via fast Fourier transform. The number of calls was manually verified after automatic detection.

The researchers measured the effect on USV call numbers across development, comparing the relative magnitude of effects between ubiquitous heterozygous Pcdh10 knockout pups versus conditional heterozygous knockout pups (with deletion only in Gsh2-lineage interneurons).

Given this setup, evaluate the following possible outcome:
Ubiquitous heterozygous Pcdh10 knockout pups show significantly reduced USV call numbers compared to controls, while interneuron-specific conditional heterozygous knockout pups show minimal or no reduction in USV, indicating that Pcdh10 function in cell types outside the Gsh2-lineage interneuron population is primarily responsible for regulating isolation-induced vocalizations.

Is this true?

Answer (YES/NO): NO